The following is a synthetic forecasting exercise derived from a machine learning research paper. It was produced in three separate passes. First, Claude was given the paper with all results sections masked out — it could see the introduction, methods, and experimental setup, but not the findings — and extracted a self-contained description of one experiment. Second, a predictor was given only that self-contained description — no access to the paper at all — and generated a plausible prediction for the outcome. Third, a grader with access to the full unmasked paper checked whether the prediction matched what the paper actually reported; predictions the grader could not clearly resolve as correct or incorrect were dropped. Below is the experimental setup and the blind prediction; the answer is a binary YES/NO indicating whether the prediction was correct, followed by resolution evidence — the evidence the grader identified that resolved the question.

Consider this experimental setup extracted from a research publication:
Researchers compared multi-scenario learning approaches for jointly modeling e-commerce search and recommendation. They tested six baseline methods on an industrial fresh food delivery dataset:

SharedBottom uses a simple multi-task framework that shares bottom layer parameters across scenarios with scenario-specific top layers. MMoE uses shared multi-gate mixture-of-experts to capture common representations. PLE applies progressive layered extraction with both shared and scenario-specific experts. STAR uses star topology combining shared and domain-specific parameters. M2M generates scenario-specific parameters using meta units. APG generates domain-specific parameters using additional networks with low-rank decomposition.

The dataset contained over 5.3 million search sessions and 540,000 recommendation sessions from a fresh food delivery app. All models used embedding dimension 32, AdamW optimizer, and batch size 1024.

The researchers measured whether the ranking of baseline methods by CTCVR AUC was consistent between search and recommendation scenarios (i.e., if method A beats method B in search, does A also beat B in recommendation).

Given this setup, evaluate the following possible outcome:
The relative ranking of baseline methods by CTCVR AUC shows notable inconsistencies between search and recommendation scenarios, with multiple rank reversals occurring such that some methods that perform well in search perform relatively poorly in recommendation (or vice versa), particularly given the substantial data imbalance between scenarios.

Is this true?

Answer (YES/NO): NO